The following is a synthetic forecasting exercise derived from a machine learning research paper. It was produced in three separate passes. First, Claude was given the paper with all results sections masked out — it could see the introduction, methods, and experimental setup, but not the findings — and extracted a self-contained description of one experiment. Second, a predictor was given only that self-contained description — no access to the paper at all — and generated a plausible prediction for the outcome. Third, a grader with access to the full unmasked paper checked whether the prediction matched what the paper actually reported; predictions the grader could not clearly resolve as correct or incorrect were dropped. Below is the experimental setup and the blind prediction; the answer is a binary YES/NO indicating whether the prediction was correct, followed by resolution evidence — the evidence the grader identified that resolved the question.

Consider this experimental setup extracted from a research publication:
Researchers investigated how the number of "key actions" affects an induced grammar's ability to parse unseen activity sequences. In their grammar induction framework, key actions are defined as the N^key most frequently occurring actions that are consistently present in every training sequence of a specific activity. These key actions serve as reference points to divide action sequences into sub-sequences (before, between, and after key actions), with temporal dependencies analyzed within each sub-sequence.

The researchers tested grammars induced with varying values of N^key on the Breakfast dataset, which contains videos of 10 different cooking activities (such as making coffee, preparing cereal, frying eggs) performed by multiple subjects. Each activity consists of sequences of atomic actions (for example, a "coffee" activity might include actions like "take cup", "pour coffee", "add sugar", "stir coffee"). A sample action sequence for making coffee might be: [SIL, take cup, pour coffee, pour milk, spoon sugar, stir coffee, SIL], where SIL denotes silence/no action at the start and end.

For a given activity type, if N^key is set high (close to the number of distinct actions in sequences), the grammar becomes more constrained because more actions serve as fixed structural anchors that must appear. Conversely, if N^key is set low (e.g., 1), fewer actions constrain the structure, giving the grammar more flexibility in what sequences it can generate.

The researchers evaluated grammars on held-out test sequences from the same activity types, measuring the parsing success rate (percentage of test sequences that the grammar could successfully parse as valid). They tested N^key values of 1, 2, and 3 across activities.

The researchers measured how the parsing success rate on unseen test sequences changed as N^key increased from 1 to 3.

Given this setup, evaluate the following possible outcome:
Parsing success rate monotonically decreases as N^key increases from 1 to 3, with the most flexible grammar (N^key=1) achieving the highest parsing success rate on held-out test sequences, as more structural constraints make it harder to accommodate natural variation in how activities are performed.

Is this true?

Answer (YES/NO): NO